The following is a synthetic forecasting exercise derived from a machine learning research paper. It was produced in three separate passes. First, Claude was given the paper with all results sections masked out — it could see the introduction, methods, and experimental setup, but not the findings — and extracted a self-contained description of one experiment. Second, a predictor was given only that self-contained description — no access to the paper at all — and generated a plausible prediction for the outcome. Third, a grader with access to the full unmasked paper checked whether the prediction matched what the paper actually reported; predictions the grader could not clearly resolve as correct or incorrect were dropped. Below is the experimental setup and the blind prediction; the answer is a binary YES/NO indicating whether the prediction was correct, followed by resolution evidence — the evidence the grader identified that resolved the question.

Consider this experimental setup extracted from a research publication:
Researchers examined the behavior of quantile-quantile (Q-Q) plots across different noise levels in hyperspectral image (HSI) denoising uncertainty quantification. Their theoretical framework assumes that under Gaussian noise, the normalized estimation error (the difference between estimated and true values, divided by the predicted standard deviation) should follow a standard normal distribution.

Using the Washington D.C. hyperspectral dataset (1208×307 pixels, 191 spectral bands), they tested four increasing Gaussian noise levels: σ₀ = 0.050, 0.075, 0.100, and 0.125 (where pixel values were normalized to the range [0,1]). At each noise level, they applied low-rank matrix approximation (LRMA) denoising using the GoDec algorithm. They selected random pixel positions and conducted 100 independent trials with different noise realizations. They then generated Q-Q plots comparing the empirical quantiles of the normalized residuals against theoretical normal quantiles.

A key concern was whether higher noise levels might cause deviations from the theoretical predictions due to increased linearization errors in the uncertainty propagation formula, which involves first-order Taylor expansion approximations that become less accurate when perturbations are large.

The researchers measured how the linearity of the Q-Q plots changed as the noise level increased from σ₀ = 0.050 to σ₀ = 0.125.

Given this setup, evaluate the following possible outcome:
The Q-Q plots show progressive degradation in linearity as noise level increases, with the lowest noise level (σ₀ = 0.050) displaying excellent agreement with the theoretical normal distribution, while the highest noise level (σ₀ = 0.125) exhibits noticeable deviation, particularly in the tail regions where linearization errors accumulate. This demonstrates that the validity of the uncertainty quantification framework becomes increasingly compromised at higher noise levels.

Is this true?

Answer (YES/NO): NO